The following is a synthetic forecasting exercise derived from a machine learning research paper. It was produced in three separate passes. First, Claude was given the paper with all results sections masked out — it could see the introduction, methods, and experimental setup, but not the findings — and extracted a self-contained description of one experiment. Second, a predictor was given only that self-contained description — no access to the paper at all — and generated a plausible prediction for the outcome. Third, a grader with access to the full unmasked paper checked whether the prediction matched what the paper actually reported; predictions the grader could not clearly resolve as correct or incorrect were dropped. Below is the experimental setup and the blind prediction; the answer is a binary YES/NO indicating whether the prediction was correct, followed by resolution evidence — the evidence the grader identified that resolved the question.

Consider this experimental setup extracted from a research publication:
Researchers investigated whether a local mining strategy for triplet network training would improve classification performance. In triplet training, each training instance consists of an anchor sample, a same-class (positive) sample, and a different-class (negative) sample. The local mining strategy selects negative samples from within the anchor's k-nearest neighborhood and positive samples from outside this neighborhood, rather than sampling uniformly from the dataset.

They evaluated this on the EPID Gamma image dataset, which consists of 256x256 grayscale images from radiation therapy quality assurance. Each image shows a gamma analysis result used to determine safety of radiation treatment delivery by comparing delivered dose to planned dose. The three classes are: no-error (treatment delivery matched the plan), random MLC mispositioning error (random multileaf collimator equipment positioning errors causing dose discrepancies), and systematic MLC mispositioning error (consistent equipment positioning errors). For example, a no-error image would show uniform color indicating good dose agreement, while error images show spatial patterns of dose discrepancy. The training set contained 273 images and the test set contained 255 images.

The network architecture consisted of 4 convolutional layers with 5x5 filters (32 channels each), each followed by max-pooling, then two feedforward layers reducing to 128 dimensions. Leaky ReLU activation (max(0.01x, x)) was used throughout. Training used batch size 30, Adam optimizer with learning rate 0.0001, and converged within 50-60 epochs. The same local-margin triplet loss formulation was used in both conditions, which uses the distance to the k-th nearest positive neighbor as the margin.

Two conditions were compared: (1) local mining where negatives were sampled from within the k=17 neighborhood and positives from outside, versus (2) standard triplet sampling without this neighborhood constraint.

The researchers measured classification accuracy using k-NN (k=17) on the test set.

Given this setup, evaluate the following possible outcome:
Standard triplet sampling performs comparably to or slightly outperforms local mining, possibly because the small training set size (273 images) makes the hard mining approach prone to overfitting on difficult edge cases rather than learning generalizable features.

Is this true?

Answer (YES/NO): NO